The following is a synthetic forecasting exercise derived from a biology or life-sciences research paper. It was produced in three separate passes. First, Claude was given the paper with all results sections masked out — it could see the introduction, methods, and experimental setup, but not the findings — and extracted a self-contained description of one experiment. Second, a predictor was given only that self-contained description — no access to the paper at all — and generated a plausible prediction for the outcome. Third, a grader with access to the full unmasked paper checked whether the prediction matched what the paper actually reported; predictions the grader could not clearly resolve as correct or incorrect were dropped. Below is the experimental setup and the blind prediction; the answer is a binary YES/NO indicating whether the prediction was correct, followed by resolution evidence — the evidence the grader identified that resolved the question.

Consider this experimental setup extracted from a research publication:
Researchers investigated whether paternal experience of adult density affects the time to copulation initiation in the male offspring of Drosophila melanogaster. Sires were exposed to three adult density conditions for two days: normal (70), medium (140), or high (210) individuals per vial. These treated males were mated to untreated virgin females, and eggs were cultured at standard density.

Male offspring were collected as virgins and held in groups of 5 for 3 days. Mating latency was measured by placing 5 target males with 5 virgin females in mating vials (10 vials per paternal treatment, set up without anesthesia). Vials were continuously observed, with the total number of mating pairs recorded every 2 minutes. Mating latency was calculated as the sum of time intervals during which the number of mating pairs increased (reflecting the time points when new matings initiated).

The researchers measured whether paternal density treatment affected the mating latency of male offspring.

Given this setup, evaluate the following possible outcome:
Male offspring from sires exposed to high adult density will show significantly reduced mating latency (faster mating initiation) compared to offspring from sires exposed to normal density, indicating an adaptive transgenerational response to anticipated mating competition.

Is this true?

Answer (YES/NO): NO